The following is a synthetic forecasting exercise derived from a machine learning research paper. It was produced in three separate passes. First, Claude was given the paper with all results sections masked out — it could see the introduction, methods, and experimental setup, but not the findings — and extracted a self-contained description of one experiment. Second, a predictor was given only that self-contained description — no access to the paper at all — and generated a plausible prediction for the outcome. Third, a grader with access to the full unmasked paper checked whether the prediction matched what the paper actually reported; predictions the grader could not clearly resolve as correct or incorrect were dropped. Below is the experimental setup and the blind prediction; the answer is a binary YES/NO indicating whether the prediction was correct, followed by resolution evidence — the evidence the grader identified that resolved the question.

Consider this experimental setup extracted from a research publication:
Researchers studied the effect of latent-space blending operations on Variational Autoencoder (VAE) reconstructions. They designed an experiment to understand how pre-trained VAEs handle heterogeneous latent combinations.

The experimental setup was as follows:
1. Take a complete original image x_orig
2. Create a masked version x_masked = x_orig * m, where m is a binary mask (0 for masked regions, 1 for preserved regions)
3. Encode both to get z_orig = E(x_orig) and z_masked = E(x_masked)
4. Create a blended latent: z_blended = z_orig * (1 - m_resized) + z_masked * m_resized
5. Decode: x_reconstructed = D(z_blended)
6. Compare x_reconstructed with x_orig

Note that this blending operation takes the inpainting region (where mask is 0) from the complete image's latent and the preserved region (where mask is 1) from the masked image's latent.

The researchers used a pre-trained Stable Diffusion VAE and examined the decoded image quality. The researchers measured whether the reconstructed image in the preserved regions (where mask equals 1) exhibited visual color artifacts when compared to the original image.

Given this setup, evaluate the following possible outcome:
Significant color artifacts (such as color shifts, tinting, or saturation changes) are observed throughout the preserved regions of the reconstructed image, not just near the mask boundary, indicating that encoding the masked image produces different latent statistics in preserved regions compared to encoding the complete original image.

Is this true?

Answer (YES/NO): NO